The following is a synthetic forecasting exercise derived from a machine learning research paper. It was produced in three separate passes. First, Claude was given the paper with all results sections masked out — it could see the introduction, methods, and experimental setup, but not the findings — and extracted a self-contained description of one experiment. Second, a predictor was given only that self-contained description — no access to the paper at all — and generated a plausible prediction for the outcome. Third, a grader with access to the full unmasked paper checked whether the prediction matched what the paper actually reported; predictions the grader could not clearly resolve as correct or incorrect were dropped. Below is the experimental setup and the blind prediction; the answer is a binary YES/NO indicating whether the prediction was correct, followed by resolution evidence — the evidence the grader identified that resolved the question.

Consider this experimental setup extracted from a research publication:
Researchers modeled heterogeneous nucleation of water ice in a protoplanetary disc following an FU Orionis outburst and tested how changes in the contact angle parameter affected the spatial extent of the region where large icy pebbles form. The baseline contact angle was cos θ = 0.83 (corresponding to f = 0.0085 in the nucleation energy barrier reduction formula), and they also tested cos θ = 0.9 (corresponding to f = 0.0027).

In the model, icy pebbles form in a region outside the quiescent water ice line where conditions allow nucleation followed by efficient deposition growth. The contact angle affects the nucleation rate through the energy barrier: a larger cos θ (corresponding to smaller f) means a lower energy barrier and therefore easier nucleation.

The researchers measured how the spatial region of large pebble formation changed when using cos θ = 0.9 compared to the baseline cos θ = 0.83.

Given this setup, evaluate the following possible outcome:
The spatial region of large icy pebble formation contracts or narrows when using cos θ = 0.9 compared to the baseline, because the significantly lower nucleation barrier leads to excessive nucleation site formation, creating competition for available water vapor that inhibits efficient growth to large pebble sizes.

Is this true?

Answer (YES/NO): YES